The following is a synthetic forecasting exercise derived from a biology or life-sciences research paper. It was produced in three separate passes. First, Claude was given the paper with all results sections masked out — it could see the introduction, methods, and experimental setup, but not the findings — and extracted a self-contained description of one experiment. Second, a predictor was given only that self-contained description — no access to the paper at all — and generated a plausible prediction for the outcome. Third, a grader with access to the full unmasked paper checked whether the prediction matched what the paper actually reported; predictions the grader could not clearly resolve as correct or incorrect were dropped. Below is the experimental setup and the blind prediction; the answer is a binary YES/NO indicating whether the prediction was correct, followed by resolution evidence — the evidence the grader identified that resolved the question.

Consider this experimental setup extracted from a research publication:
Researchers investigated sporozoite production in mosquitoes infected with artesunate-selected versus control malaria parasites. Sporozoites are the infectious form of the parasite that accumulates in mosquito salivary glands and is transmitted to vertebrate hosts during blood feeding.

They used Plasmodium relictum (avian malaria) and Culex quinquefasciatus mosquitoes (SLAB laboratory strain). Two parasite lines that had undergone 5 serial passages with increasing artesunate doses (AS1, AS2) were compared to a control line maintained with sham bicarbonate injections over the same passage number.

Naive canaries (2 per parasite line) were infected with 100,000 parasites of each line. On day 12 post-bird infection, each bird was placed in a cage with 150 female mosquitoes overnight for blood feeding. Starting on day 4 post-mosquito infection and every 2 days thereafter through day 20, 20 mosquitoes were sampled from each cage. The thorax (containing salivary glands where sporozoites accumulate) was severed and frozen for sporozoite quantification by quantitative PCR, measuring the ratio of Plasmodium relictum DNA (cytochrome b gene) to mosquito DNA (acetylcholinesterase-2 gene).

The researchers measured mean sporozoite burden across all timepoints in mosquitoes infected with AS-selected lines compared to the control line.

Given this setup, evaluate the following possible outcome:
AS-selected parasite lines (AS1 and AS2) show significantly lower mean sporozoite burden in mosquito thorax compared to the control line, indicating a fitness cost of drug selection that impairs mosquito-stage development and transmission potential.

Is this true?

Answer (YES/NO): NO